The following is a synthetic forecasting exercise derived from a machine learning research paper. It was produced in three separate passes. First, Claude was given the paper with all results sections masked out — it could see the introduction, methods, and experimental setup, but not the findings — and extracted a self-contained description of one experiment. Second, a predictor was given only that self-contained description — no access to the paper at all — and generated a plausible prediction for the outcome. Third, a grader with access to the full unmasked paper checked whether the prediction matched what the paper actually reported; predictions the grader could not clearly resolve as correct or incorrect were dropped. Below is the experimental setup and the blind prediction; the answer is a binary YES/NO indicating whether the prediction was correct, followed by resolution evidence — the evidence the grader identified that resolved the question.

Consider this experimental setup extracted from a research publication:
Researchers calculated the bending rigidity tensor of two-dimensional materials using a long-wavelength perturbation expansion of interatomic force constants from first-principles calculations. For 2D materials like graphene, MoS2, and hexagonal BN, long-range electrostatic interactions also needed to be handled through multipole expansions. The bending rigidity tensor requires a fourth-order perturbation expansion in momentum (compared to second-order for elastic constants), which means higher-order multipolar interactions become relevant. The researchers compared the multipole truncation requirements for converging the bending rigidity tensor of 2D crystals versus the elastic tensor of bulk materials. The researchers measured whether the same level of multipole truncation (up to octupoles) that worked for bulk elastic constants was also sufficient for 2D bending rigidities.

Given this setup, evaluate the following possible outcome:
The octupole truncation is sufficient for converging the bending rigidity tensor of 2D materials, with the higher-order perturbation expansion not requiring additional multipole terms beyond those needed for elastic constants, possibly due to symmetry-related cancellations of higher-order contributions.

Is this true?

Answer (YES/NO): NO